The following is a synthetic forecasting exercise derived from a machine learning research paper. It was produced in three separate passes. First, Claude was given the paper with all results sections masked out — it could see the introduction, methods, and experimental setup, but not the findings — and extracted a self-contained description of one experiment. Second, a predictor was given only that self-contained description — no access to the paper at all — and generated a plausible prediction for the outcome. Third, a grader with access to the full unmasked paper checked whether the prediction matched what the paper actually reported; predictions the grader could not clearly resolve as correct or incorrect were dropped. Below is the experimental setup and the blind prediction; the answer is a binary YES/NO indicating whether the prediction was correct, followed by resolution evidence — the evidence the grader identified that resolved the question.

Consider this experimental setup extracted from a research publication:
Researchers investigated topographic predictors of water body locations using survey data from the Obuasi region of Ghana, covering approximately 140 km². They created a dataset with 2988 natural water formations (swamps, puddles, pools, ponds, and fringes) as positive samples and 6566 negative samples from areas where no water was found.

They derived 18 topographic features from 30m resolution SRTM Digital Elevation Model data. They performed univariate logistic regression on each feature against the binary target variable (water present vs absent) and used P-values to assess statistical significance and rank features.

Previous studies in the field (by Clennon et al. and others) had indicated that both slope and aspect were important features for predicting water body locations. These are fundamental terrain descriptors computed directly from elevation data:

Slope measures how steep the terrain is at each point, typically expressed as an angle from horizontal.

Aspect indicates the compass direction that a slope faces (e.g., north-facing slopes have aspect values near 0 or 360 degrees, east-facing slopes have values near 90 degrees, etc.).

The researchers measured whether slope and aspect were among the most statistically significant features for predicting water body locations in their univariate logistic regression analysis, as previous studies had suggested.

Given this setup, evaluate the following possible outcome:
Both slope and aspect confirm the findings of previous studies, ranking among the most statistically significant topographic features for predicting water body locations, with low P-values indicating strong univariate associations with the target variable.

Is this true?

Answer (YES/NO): NO